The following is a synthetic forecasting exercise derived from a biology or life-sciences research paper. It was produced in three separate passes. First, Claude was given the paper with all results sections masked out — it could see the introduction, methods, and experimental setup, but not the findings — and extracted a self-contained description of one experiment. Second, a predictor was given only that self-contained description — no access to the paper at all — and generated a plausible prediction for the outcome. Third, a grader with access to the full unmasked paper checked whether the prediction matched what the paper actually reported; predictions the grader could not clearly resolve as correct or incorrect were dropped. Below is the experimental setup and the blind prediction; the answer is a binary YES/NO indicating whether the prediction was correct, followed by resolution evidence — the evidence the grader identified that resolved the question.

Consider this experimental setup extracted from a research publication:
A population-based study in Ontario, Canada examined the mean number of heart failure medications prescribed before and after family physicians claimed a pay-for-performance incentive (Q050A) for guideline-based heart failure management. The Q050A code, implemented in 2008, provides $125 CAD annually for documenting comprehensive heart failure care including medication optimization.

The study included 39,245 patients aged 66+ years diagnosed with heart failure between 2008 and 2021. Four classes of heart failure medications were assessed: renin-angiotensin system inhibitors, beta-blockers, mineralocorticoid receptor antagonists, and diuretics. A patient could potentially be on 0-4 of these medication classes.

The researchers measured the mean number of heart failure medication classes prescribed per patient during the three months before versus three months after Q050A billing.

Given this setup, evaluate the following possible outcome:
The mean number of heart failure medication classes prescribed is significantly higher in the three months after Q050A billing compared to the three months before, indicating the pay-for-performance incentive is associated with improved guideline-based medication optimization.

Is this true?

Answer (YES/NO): YES